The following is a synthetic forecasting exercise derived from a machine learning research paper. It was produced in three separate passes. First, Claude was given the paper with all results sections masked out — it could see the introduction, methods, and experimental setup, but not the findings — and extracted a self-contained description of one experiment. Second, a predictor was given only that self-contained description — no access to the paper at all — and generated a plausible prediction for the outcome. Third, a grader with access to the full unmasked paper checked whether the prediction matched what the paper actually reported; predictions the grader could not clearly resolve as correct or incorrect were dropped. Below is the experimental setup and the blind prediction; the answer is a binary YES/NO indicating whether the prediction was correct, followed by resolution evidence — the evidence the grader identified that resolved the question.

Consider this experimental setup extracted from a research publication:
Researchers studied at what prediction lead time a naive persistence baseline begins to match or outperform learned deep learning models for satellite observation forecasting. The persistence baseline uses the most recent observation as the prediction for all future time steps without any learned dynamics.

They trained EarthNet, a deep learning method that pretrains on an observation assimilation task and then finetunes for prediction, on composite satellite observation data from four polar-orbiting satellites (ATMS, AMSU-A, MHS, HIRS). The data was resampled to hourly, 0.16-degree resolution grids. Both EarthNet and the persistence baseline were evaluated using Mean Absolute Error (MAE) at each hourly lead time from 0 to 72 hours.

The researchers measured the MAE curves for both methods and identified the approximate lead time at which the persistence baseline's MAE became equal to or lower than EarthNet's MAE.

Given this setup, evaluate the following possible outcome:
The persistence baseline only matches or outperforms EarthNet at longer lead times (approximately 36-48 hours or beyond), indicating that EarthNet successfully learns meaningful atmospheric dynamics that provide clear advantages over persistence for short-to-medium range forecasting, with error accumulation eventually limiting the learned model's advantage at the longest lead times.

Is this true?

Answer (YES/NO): NO